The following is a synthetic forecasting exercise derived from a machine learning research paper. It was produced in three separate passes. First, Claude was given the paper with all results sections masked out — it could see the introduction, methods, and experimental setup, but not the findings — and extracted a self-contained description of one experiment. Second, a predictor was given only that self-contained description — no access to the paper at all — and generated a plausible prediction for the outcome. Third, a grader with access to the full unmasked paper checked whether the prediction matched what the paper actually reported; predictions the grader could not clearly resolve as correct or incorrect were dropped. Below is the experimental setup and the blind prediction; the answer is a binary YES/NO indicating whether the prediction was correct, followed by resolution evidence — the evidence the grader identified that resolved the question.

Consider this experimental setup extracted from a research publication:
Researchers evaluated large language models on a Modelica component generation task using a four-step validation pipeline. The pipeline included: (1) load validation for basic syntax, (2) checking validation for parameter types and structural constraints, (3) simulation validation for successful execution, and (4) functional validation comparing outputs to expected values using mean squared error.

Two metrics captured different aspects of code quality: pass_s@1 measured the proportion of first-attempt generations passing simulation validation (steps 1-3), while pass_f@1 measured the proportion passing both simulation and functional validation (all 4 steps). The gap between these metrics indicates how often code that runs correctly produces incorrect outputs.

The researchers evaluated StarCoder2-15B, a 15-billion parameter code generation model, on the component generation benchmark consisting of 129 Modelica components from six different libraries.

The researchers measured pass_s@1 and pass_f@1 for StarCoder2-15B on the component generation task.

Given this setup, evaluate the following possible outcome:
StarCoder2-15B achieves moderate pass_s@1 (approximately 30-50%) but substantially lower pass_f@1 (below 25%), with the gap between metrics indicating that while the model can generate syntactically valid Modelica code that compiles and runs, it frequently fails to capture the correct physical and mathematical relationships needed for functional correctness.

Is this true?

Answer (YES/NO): YES